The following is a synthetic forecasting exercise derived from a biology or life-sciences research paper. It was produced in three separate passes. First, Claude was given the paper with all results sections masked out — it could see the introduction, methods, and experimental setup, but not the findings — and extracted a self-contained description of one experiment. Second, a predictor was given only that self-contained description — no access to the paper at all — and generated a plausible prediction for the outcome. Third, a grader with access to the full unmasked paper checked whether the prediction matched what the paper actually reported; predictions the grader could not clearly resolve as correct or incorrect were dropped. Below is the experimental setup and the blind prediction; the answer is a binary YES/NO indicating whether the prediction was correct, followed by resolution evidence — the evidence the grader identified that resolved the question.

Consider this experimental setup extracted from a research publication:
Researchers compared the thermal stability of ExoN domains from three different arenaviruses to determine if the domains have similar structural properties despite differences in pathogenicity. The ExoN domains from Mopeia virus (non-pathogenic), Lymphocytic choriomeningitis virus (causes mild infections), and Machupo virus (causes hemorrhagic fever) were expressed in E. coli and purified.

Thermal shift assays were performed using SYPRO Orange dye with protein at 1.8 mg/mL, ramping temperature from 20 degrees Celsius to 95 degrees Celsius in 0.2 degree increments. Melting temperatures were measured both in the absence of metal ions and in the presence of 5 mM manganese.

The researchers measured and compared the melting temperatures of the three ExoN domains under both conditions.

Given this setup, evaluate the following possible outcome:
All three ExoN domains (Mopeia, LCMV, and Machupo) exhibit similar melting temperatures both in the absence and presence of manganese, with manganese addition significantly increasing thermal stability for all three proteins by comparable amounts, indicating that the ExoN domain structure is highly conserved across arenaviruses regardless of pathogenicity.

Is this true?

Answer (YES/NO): NO